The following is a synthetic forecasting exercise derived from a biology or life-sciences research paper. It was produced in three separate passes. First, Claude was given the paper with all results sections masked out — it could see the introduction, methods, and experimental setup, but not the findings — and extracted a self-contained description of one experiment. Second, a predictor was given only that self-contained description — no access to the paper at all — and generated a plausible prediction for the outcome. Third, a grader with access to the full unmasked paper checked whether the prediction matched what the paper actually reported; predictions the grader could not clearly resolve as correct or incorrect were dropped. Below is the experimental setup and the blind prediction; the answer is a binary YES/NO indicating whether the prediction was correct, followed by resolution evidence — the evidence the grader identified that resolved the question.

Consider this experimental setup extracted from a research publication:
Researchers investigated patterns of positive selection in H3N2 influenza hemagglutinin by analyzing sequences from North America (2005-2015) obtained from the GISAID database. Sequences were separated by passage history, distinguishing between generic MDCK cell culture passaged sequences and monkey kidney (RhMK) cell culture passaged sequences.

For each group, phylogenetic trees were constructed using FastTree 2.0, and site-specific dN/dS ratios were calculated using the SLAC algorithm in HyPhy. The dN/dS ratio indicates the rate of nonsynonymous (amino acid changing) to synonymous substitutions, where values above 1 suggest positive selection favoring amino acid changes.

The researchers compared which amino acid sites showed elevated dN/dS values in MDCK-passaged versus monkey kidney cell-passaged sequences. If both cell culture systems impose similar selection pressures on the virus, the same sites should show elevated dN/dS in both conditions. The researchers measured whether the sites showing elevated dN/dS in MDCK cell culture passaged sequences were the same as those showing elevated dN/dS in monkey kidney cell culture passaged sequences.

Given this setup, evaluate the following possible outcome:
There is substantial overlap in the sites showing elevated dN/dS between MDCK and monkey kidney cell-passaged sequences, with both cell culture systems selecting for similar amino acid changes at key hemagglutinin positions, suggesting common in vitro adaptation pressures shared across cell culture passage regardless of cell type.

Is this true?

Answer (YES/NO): NO